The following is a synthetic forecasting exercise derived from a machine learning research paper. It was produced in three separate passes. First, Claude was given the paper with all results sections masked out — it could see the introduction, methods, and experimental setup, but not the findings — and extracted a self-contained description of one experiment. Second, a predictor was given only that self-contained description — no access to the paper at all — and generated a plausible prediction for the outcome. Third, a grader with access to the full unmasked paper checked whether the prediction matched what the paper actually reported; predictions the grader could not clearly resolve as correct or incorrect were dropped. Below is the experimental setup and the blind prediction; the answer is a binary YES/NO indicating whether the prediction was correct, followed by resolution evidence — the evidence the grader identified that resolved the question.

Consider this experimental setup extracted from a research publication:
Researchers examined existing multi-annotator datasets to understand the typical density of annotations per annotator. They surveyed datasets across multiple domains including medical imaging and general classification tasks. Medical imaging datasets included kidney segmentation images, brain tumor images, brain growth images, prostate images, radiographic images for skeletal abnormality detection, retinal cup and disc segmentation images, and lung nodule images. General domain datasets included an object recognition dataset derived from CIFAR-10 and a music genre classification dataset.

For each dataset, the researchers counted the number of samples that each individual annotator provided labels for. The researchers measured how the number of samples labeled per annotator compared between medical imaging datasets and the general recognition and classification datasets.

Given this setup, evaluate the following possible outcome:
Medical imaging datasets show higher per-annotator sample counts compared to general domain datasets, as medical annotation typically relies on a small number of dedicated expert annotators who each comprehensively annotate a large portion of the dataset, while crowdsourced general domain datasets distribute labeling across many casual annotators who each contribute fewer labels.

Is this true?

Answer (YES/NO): NO